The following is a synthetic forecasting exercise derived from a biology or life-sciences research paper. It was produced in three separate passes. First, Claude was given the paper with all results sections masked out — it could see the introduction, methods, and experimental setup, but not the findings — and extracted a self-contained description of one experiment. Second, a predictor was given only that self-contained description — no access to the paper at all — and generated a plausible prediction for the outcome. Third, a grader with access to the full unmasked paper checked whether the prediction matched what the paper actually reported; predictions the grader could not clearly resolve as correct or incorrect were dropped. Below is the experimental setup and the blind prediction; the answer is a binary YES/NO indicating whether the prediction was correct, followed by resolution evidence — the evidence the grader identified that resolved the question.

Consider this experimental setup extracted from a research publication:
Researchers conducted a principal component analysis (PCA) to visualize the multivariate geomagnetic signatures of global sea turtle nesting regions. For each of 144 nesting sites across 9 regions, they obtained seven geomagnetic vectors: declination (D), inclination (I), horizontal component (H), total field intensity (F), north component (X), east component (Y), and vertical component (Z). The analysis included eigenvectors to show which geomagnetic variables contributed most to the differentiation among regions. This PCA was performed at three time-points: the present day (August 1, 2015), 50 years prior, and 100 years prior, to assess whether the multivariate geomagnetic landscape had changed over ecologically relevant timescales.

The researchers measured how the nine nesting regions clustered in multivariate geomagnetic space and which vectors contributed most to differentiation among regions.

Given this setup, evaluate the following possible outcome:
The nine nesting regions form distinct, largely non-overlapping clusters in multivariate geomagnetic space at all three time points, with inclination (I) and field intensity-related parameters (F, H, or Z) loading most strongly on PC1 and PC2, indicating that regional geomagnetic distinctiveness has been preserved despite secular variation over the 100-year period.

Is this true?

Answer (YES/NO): NO